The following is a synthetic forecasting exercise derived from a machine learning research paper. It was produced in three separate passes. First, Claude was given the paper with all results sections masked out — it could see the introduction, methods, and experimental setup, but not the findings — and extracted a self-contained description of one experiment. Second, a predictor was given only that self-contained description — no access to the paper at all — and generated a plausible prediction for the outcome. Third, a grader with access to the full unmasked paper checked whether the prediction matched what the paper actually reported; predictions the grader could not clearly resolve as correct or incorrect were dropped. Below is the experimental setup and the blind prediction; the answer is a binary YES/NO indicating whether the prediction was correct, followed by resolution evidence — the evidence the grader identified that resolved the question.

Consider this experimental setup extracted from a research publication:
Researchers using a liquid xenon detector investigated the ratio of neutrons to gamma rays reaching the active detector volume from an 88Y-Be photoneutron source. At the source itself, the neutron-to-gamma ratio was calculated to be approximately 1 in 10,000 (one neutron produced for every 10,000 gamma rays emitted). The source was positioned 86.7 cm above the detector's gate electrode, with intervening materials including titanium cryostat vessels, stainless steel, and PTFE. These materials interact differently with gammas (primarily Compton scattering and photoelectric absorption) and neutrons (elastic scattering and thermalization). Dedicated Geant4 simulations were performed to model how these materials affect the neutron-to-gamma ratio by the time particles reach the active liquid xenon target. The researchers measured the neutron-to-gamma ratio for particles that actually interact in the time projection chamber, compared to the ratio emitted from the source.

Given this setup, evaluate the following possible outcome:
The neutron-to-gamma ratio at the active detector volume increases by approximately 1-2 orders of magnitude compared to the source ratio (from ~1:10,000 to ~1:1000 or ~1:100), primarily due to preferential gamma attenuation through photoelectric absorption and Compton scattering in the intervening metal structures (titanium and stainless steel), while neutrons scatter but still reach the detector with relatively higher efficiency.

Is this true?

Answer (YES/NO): NO